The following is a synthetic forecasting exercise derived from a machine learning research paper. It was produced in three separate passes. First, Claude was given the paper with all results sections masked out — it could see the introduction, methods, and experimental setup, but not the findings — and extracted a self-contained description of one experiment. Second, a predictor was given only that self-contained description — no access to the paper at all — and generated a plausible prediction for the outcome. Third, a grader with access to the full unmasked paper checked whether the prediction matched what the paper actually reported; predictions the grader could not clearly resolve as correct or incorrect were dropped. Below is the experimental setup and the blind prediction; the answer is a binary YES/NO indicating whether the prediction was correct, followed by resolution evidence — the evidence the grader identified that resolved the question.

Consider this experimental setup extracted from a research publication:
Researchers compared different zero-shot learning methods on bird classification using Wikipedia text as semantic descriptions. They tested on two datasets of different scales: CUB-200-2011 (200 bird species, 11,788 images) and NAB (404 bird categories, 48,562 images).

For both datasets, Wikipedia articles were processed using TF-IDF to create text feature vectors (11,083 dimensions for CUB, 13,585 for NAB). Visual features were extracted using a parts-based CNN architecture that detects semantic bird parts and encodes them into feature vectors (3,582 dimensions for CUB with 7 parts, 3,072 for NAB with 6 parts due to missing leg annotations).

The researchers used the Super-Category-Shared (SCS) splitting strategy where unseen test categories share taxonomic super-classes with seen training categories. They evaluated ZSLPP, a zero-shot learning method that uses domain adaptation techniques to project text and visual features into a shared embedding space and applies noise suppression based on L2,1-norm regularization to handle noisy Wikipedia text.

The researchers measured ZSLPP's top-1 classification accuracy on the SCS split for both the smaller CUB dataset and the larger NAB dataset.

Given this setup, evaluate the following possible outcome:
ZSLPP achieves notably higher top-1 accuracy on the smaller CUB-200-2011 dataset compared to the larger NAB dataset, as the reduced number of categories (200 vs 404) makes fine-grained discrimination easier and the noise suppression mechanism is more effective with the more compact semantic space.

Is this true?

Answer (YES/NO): YES